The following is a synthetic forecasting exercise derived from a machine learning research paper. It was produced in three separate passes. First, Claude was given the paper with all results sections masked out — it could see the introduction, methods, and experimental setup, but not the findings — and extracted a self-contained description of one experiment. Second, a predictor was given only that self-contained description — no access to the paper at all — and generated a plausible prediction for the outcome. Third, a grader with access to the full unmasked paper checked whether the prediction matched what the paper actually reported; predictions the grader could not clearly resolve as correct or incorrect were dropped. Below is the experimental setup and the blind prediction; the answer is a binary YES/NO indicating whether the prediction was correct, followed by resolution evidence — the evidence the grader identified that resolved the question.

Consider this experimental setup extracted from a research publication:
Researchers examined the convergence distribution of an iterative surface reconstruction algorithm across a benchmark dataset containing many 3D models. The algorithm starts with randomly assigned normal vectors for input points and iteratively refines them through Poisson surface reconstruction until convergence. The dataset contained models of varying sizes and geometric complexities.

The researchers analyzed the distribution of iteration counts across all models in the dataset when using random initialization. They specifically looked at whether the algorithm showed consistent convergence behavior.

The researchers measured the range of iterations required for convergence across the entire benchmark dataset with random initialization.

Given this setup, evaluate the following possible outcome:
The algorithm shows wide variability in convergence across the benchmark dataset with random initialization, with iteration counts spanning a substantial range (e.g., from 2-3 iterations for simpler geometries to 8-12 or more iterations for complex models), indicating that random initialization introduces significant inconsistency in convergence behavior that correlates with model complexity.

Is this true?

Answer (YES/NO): NO